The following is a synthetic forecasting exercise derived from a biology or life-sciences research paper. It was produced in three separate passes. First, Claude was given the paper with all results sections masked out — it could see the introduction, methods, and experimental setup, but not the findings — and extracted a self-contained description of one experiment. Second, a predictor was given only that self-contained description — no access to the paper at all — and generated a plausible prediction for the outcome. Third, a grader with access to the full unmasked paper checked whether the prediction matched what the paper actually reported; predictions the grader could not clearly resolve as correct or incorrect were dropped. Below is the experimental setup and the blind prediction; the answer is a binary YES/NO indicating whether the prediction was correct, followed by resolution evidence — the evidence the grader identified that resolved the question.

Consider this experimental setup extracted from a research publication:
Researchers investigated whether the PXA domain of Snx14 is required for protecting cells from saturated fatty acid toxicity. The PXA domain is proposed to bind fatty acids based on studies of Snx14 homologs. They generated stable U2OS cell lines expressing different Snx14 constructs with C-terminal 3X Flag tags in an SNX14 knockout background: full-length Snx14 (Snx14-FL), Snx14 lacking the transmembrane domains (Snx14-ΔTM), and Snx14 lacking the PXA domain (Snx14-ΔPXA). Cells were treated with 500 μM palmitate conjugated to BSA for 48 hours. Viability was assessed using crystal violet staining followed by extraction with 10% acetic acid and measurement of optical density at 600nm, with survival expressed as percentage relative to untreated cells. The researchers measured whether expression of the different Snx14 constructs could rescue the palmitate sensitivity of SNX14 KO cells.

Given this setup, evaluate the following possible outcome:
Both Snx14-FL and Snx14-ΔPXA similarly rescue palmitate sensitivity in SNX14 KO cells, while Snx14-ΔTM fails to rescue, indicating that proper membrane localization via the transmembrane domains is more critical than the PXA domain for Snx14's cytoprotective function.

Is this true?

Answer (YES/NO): NO